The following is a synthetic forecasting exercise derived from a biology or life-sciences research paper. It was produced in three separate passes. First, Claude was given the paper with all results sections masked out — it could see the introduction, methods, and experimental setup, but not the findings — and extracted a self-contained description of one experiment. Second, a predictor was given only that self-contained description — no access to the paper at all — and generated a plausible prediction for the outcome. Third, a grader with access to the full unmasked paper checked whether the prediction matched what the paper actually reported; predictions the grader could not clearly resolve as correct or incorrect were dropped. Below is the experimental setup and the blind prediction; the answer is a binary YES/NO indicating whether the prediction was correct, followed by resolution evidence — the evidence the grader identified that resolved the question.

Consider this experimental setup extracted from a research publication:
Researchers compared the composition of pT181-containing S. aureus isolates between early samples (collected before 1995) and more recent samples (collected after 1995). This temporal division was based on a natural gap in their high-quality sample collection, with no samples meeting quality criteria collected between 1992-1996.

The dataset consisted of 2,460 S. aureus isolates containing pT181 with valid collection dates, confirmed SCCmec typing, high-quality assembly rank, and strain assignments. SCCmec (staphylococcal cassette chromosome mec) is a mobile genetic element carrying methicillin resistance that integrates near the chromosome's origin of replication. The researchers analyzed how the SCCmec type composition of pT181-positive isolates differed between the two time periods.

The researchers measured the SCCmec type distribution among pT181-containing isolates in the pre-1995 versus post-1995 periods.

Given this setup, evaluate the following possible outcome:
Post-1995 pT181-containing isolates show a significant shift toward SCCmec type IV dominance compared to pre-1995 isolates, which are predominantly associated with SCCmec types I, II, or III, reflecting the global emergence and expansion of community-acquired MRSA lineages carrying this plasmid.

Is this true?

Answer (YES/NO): NO